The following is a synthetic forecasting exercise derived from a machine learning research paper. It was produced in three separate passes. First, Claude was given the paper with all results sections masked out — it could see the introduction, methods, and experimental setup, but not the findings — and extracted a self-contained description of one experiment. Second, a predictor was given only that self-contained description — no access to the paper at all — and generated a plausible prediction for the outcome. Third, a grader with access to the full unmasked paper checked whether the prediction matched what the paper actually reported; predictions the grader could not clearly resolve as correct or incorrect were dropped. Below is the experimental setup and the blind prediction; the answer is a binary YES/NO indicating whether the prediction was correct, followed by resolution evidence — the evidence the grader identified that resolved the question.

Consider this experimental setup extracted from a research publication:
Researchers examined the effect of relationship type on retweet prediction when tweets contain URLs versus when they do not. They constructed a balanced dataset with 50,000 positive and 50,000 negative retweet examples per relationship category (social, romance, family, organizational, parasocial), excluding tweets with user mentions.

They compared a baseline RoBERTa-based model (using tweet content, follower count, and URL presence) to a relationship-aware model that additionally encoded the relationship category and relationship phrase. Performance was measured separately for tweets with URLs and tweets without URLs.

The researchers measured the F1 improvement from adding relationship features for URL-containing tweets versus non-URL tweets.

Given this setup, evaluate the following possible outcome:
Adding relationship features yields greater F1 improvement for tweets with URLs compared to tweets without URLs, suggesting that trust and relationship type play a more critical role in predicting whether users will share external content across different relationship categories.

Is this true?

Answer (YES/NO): NO